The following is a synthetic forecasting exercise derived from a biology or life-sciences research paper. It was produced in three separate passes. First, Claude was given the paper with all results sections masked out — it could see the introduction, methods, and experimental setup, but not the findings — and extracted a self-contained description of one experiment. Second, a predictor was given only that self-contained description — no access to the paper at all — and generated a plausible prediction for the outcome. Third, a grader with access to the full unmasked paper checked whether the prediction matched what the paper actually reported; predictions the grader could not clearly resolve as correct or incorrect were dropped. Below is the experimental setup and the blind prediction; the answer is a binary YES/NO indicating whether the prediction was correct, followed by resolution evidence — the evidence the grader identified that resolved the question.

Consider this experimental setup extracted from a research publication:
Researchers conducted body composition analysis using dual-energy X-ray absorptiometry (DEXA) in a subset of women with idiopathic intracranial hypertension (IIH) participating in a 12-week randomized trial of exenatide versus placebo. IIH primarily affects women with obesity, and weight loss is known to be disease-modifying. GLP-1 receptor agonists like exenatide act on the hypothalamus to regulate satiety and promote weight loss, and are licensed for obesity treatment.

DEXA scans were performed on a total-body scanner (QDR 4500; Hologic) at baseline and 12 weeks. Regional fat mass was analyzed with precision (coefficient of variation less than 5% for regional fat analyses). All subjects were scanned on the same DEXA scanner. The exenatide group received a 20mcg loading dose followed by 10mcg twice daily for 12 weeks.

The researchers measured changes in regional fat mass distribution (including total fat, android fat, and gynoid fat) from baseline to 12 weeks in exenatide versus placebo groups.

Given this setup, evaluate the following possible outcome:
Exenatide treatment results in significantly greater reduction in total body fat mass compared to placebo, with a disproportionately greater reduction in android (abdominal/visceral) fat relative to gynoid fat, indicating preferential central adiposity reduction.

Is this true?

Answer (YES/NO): NO